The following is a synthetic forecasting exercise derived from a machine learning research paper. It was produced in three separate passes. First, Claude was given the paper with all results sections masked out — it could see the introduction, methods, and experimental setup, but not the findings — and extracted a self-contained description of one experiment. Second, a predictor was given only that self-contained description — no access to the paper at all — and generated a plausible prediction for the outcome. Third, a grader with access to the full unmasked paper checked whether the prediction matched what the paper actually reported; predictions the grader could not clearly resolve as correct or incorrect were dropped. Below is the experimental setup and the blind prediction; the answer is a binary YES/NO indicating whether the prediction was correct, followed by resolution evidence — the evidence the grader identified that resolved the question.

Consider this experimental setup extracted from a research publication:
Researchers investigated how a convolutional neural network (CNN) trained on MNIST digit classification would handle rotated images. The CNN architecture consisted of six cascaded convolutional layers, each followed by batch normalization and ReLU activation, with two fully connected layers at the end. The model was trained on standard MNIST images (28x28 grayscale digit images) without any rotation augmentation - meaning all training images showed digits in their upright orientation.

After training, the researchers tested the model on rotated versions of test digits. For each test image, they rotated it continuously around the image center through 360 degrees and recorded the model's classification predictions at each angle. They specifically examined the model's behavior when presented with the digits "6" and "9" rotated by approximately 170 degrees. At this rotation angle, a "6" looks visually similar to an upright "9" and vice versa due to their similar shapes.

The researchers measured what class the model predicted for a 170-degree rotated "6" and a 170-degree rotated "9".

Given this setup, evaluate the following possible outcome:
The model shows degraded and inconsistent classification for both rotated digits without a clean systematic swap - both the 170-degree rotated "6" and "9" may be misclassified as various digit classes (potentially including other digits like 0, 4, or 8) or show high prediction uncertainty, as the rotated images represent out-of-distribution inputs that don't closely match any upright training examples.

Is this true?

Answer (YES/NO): NO